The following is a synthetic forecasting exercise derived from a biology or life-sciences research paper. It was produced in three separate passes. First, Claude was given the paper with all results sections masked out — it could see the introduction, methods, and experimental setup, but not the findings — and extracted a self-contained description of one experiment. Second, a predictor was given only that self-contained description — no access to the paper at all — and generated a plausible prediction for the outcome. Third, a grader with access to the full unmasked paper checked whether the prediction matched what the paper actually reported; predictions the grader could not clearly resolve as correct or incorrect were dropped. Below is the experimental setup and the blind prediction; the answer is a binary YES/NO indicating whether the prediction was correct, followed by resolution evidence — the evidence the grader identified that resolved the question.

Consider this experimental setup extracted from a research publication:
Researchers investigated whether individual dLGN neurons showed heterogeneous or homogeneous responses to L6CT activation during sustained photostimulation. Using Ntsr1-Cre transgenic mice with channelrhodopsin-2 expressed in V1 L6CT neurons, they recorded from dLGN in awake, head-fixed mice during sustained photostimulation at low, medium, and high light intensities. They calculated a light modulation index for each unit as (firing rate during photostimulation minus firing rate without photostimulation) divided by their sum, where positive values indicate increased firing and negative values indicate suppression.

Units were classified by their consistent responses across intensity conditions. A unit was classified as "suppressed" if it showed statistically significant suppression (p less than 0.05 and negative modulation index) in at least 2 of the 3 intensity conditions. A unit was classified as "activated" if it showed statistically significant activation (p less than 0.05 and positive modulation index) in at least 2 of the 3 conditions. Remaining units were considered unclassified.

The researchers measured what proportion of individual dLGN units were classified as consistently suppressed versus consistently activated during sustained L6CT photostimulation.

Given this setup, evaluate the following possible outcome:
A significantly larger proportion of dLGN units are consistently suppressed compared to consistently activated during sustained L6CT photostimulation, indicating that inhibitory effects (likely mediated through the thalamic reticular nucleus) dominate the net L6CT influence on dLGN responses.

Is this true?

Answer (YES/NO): YES